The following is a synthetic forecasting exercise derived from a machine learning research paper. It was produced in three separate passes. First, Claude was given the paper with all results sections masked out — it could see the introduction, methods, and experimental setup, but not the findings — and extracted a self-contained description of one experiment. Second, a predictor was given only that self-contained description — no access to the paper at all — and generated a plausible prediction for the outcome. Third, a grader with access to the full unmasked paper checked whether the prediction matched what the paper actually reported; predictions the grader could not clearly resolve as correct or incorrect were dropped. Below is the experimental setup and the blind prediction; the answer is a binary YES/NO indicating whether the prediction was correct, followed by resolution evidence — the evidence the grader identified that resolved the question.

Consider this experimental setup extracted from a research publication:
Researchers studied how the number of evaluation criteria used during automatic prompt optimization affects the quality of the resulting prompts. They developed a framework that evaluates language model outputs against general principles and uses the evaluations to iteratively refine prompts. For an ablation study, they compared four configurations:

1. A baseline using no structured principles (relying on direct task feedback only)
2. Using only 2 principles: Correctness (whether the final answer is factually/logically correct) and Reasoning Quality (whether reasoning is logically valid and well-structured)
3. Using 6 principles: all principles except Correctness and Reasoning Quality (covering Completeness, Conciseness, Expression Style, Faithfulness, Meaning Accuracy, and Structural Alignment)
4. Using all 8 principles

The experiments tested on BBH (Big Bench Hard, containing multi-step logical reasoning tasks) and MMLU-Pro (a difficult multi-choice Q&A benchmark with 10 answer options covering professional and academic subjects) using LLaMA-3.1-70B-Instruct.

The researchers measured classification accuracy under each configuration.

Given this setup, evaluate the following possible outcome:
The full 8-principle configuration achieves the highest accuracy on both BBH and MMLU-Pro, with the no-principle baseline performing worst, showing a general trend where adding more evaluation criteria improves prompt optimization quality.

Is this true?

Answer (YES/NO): NO